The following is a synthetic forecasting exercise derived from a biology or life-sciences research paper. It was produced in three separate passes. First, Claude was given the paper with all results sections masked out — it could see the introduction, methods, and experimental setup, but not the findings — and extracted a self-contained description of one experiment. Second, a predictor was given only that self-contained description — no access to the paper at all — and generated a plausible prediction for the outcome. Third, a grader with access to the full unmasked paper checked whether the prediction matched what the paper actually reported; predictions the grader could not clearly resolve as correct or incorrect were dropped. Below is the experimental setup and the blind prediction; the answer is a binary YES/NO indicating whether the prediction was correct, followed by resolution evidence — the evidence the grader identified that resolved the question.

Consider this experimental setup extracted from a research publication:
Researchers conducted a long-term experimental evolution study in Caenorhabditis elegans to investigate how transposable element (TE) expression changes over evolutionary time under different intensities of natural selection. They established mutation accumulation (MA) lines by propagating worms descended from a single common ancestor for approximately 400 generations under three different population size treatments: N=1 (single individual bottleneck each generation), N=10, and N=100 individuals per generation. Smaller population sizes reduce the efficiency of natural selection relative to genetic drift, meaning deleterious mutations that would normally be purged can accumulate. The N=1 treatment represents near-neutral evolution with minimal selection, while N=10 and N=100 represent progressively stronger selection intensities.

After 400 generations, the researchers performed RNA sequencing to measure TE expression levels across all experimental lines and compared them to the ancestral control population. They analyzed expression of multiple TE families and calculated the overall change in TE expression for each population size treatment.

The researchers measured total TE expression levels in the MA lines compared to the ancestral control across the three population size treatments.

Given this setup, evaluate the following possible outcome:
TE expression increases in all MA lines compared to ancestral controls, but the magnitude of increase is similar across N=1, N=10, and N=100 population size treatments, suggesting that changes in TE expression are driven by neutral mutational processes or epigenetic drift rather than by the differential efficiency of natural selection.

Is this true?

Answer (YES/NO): NO